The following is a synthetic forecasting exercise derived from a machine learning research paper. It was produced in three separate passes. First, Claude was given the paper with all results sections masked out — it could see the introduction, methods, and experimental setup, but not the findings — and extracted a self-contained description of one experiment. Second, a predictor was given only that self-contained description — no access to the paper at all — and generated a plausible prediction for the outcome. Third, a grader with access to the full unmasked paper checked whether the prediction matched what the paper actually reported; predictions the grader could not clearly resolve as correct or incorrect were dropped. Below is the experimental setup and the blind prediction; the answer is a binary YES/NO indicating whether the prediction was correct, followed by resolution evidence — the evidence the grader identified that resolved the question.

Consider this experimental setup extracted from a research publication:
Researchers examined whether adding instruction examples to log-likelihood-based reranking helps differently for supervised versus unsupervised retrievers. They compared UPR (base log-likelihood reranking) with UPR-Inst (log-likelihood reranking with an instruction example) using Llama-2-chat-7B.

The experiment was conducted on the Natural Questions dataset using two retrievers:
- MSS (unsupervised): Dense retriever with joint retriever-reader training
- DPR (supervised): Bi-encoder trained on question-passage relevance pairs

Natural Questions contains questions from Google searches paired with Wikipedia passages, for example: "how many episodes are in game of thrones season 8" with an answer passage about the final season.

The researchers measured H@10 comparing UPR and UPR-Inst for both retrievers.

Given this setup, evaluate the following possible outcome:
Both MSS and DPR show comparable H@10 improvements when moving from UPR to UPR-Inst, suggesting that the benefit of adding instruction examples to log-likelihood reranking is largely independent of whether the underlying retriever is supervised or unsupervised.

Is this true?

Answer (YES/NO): NO